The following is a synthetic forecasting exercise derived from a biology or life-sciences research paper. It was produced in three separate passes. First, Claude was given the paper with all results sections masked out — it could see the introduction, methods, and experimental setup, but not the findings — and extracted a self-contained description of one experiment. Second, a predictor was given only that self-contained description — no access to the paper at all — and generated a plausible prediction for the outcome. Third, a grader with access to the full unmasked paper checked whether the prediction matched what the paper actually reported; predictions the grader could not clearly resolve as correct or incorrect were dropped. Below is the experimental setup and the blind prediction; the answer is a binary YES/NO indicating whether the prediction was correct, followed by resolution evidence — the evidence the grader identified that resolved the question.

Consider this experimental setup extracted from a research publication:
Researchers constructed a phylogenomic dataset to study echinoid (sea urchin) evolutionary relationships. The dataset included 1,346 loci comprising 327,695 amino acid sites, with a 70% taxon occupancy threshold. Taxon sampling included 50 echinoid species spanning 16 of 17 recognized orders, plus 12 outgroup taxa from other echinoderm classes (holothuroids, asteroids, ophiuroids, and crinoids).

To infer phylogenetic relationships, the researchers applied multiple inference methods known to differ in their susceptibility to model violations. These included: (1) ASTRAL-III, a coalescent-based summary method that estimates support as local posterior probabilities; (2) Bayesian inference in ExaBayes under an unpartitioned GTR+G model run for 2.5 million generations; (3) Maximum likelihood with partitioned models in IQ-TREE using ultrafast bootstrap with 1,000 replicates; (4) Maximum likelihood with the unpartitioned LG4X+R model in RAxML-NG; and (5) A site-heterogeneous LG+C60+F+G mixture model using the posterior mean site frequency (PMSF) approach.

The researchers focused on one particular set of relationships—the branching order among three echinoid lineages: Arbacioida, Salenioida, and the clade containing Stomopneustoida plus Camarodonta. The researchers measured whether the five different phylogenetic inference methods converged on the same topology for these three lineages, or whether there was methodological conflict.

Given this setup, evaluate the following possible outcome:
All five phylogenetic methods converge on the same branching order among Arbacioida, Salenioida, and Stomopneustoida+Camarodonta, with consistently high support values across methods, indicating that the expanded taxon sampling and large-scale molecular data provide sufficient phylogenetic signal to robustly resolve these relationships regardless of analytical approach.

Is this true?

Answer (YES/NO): NO